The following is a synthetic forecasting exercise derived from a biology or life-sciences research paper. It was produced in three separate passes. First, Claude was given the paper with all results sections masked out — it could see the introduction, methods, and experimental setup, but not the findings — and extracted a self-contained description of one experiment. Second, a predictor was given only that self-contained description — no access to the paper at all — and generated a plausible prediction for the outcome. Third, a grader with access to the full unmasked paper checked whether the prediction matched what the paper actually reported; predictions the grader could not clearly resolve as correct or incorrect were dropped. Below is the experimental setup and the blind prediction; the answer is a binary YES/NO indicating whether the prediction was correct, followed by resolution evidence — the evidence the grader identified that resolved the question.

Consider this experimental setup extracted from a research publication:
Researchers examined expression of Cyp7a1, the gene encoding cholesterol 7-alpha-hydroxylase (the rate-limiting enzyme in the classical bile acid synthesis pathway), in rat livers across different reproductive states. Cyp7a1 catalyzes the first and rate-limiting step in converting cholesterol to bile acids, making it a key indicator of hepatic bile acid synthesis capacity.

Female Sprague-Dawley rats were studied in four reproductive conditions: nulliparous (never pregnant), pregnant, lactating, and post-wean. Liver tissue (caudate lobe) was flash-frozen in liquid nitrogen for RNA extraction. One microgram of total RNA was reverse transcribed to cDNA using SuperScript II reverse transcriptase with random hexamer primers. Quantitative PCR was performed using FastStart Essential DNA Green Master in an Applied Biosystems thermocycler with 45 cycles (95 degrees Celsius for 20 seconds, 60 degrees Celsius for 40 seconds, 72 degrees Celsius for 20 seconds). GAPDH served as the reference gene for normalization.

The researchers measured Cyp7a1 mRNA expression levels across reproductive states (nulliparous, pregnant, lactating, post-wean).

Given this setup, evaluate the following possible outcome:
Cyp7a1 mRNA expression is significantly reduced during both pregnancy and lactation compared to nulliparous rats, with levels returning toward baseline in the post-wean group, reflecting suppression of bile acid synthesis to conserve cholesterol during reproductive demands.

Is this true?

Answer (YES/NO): NO